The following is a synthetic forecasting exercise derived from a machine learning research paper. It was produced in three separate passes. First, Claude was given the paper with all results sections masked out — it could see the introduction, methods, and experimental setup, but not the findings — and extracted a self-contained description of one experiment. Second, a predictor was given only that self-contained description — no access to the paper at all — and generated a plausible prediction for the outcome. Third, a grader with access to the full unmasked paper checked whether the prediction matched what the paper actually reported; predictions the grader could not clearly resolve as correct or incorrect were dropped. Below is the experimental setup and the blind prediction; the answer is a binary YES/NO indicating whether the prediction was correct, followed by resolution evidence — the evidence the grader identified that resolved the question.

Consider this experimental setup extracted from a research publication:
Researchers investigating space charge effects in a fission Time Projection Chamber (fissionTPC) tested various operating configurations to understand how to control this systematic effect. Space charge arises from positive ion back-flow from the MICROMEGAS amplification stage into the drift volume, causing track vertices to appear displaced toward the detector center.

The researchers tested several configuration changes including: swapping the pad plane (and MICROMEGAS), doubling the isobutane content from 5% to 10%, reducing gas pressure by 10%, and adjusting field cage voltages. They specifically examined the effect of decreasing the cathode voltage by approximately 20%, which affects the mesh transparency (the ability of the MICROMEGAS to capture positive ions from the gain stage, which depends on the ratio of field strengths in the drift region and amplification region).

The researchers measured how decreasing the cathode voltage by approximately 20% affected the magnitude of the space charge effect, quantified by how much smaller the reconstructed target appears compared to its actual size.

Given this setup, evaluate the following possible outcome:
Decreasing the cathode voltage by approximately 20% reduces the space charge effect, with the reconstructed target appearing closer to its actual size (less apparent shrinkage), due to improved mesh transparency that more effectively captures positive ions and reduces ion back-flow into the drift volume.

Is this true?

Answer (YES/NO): NO